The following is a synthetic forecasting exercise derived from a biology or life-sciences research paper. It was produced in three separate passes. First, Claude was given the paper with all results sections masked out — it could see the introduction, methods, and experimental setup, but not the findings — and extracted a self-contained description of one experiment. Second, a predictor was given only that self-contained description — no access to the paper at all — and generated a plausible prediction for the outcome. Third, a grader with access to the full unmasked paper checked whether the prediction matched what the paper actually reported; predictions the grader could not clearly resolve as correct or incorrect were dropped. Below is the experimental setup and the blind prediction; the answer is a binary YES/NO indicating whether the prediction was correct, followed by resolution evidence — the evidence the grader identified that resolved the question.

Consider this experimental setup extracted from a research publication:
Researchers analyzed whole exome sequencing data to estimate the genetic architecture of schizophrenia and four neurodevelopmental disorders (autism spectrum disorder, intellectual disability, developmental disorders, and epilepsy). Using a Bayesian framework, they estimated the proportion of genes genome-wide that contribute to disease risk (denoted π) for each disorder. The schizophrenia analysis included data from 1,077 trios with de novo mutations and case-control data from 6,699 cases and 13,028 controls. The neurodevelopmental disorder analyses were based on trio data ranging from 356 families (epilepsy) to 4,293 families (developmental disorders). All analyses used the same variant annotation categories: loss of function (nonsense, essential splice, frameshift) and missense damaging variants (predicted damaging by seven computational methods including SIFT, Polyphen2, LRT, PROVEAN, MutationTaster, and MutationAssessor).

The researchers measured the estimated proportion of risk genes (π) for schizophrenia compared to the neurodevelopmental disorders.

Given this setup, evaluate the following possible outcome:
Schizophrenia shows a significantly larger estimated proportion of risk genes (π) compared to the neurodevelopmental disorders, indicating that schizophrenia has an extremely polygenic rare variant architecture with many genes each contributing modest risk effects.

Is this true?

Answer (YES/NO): YES